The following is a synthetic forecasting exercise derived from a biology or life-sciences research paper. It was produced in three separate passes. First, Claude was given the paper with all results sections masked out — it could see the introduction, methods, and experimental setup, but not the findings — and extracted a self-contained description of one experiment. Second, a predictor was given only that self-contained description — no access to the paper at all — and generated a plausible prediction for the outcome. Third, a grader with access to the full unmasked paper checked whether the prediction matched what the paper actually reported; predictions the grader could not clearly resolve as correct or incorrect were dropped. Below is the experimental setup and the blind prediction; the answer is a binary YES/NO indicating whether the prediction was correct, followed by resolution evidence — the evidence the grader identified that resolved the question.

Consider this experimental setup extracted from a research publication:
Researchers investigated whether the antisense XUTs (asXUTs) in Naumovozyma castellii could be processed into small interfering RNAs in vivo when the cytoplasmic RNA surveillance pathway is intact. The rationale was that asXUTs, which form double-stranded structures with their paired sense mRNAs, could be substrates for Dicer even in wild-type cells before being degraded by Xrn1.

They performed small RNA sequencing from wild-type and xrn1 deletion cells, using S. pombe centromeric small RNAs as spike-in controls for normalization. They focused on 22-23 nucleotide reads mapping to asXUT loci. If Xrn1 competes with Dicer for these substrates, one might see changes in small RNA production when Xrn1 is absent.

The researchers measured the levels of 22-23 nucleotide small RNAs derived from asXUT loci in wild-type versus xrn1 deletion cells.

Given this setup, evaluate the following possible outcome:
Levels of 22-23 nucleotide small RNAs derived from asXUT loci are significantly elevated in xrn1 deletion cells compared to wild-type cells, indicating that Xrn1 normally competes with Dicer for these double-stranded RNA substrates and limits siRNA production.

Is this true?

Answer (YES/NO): YES